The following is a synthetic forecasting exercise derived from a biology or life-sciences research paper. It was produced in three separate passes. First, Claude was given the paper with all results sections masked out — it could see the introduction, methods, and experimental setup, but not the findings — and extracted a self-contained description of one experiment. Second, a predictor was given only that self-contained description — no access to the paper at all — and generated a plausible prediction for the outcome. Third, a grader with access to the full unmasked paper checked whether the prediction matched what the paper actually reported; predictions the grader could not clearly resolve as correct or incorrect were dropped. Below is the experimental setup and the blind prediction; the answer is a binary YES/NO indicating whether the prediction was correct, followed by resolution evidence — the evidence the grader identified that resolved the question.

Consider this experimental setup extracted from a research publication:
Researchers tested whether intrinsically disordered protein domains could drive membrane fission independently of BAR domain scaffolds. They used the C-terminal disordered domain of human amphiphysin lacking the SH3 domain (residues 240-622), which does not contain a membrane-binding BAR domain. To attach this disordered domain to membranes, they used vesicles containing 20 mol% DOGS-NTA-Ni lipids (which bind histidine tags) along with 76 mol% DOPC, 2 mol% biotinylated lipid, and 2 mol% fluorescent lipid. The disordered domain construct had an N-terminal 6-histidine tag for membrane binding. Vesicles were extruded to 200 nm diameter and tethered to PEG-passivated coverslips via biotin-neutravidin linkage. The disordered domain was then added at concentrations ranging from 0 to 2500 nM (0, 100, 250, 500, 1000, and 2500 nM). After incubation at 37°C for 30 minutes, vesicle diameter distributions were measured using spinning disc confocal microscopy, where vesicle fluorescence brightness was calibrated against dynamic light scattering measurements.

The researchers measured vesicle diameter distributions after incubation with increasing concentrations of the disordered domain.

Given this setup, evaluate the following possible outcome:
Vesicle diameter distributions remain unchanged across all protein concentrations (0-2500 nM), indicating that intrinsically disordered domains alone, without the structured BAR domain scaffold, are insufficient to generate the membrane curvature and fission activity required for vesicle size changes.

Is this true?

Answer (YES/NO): NO